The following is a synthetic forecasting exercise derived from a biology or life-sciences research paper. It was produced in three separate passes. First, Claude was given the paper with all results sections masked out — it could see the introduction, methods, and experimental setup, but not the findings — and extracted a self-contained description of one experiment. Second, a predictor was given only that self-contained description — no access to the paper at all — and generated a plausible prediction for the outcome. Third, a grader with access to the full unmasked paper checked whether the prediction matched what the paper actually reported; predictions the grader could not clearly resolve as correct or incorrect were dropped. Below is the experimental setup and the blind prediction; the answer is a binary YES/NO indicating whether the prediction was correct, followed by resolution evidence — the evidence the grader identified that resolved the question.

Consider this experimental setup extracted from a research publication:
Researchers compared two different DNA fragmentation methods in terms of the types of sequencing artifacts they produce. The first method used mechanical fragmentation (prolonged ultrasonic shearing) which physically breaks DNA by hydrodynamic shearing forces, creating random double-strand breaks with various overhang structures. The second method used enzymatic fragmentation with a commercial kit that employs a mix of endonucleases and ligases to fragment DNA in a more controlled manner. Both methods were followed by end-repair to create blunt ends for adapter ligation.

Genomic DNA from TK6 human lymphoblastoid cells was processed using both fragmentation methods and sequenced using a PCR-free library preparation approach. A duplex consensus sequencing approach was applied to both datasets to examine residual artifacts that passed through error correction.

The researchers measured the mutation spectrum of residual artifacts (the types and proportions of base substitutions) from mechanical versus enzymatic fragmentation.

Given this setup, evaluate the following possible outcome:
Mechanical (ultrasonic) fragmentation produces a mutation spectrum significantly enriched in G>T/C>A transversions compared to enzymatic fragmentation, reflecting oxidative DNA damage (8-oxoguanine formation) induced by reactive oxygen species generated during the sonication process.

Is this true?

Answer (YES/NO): NO